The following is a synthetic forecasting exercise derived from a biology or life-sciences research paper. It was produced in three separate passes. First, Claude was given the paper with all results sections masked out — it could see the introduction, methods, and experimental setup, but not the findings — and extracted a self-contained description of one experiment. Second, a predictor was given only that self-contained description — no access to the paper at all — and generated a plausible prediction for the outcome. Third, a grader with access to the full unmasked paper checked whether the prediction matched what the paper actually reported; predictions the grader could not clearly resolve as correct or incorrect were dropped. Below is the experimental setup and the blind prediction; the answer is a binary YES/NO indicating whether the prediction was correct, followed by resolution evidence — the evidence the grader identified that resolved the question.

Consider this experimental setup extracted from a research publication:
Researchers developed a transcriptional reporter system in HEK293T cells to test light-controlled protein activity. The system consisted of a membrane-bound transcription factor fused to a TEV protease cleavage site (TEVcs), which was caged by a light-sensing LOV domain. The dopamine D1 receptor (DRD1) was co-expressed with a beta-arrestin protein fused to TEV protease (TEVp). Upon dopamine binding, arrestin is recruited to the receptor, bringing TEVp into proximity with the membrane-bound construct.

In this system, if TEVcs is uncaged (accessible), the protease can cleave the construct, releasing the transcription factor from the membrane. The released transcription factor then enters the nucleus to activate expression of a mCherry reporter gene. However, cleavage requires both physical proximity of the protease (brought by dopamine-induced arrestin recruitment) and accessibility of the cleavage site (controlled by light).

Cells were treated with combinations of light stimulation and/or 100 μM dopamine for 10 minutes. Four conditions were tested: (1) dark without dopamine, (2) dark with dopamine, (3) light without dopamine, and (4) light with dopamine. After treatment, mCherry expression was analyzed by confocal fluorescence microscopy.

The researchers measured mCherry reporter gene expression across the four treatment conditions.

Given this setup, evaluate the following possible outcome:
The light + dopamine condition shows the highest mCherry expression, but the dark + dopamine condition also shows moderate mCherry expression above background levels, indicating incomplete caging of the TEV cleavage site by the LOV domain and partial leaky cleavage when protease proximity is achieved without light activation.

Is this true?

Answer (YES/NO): NO